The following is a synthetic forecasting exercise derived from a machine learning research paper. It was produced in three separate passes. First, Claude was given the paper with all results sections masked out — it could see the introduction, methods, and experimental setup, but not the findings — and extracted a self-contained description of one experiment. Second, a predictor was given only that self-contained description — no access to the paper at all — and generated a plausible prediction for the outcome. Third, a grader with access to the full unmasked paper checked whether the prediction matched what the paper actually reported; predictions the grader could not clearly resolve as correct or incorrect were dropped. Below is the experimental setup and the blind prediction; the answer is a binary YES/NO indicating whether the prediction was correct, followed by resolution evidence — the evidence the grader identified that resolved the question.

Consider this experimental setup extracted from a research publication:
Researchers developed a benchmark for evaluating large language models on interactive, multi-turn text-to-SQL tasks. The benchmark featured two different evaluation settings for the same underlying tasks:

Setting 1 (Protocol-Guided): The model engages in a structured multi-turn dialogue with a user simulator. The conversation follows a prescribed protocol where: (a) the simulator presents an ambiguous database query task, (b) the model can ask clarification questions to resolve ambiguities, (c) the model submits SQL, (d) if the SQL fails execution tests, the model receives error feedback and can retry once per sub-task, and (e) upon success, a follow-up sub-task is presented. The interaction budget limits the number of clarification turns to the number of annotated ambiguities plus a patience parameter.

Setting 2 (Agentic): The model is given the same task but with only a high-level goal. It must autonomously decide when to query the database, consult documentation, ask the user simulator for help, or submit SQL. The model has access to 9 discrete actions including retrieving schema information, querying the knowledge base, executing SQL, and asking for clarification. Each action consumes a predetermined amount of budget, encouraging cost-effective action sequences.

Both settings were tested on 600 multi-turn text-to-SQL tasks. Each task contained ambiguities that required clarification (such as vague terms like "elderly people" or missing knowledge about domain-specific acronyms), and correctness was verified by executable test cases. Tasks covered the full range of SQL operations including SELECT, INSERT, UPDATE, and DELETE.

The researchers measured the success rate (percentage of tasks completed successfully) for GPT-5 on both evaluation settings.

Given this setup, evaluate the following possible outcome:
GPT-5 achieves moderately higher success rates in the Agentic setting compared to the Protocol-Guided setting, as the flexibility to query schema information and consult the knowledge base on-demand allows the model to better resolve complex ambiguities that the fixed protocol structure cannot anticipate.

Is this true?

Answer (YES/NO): YES